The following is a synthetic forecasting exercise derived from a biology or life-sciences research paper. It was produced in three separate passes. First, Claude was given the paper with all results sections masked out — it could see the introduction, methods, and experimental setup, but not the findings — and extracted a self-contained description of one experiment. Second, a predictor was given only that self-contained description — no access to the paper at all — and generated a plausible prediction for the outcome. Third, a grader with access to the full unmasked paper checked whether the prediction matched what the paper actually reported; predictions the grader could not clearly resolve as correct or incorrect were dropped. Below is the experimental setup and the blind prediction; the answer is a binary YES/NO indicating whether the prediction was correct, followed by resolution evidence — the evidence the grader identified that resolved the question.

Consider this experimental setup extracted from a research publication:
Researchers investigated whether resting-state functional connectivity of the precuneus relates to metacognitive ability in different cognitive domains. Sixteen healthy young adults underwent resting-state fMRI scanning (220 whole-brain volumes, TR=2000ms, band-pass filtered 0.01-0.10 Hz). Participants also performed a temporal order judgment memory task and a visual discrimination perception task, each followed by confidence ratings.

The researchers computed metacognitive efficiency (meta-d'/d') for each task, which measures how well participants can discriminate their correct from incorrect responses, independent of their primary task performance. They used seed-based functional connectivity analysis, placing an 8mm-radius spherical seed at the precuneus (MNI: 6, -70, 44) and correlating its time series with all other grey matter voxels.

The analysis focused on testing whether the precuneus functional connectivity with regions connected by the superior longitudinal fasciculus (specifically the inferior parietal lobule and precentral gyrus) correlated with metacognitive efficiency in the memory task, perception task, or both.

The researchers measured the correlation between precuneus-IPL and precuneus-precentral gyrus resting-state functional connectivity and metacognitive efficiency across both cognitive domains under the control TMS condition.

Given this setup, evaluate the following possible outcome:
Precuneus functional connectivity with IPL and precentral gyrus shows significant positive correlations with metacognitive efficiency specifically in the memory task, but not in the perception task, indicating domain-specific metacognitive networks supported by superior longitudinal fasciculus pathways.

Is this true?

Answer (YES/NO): YES